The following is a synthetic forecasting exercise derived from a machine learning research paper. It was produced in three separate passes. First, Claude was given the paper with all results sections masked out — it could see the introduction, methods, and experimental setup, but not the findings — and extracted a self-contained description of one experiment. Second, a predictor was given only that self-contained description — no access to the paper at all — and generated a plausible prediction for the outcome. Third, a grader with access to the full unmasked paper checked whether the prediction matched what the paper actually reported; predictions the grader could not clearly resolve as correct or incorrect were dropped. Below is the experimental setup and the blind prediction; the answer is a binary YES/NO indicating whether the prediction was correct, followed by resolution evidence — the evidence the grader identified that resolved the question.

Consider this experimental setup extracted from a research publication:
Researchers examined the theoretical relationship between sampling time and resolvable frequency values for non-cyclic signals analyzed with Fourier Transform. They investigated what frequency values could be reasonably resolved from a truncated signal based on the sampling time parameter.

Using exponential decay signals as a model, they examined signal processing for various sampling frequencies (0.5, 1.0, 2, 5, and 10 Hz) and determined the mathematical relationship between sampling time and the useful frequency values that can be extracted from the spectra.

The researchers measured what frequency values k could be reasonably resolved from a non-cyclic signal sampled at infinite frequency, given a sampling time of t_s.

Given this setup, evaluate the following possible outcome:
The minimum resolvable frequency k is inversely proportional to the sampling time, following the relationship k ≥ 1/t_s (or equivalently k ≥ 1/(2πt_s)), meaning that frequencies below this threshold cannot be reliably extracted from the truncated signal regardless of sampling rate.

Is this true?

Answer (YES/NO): NO